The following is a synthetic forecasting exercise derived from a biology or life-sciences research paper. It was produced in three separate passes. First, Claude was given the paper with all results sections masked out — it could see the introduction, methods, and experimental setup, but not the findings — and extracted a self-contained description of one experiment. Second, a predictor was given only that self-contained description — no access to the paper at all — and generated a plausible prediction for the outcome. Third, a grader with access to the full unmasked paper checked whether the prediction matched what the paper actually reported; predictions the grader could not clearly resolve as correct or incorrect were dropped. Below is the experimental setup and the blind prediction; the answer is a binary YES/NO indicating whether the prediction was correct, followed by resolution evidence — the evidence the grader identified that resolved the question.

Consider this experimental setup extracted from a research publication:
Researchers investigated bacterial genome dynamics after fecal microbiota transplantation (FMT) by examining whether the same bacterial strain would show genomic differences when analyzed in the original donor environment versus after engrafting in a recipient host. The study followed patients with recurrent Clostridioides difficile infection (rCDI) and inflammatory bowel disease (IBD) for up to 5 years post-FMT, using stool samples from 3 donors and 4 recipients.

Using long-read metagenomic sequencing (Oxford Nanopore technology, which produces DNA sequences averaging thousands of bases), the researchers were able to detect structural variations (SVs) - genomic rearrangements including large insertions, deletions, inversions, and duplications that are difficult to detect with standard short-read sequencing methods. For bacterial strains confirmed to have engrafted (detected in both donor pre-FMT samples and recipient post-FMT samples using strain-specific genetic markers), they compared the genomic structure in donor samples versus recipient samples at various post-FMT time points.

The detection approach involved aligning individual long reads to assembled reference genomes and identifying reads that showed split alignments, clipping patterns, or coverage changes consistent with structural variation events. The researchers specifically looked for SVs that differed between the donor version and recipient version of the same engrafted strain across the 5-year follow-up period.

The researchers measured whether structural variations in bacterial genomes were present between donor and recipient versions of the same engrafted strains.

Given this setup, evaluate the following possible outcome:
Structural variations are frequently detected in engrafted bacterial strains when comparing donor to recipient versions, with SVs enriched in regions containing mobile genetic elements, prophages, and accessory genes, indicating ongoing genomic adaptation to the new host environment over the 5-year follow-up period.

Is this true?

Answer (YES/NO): NO